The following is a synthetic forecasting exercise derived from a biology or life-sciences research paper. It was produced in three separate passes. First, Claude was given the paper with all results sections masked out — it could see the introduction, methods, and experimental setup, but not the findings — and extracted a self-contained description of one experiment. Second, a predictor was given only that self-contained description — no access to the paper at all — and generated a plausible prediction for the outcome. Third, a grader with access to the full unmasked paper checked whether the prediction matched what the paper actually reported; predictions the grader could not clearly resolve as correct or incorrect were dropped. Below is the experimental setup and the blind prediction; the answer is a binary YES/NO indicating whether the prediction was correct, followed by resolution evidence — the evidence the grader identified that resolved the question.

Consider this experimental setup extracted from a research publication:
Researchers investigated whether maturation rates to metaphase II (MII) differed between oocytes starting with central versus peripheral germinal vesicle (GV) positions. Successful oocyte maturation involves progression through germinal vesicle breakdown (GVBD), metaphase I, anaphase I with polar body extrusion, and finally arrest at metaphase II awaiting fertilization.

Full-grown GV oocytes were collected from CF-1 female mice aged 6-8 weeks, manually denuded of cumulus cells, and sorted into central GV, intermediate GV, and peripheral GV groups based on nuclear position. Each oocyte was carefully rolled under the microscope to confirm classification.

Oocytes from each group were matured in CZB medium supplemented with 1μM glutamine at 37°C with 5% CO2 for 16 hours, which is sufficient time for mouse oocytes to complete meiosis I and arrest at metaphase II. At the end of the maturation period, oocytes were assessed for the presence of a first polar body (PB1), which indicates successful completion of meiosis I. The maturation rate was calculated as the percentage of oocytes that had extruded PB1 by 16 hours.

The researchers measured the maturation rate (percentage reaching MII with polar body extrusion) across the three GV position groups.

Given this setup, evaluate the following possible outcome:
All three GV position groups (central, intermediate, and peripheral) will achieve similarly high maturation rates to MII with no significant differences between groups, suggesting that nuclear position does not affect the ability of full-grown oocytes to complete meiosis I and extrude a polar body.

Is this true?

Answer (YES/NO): NO